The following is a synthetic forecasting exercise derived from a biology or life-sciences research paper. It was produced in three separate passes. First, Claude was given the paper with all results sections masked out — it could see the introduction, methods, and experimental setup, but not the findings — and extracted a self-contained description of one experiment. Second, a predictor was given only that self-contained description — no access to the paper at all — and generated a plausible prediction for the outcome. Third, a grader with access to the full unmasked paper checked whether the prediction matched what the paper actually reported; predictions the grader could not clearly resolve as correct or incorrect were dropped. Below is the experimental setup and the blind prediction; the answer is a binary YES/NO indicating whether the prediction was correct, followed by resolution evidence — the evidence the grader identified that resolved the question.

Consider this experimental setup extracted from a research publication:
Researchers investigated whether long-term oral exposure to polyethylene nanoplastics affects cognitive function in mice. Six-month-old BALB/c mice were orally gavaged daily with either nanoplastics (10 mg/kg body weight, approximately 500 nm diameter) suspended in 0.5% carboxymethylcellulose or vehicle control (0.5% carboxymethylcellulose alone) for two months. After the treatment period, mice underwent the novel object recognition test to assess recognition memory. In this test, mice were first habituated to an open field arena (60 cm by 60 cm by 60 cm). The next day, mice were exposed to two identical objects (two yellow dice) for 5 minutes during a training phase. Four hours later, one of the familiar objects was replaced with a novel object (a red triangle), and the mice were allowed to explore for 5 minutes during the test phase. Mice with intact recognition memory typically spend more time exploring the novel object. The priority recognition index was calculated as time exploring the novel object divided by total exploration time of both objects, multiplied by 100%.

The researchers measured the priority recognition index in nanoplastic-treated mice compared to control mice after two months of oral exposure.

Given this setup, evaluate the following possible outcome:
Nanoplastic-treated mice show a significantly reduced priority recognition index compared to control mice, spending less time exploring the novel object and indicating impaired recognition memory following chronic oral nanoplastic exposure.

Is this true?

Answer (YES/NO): YES